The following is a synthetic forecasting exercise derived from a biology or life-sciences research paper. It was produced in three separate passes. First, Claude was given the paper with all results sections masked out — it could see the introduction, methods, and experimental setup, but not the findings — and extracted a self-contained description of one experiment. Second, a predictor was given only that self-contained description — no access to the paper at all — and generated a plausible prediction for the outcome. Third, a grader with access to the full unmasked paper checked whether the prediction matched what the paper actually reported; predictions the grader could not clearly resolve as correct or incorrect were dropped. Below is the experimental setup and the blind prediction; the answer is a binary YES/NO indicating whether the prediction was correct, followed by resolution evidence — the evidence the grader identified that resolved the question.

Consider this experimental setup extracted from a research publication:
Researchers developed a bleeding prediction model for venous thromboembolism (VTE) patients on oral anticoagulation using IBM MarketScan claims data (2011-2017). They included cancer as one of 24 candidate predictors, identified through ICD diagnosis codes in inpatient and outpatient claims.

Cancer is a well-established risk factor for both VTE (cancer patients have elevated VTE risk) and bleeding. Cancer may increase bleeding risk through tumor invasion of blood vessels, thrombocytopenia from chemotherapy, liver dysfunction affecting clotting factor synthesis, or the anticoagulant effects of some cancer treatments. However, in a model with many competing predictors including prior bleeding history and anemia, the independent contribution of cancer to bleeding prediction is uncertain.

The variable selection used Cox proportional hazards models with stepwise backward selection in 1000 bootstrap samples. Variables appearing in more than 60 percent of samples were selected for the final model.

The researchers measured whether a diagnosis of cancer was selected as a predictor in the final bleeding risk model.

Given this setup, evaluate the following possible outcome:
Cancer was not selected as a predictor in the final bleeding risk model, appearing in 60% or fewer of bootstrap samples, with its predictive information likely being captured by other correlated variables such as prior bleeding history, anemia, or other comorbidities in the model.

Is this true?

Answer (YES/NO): NO